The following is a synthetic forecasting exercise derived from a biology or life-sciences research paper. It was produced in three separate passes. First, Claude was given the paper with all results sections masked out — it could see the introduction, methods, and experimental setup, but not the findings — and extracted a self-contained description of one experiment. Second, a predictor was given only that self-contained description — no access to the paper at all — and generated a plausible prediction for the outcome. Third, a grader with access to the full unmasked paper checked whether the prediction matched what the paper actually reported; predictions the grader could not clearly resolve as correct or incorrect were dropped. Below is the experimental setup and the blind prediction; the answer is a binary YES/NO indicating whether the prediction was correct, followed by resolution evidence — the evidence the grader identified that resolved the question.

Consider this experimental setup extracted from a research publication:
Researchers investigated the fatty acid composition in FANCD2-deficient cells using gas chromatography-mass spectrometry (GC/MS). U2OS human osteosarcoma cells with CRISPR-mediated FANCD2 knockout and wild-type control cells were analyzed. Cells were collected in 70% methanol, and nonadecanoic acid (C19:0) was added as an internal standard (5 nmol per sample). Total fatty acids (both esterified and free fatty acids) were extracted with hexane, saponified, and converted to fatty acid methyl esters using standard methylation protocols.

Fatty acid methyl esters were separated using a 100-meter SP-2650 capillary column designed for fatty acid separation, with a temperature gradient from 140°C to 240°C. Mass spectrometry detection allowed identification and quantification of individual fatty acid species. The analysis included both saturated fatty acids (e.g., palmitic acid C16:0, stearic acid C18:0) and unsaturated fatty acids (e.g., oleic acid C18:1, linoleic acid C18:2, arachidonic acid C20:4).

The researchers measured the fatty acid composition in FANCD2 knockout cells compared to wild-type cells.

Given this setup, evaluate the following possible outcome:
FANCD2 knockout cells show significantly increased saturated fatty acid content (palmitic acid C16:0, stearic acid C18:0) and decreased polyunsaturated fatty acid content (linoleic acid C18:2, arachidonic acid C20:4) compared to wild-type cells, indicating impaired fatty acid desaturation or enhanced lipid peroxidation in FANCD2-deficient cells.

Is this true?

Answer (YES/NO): NO